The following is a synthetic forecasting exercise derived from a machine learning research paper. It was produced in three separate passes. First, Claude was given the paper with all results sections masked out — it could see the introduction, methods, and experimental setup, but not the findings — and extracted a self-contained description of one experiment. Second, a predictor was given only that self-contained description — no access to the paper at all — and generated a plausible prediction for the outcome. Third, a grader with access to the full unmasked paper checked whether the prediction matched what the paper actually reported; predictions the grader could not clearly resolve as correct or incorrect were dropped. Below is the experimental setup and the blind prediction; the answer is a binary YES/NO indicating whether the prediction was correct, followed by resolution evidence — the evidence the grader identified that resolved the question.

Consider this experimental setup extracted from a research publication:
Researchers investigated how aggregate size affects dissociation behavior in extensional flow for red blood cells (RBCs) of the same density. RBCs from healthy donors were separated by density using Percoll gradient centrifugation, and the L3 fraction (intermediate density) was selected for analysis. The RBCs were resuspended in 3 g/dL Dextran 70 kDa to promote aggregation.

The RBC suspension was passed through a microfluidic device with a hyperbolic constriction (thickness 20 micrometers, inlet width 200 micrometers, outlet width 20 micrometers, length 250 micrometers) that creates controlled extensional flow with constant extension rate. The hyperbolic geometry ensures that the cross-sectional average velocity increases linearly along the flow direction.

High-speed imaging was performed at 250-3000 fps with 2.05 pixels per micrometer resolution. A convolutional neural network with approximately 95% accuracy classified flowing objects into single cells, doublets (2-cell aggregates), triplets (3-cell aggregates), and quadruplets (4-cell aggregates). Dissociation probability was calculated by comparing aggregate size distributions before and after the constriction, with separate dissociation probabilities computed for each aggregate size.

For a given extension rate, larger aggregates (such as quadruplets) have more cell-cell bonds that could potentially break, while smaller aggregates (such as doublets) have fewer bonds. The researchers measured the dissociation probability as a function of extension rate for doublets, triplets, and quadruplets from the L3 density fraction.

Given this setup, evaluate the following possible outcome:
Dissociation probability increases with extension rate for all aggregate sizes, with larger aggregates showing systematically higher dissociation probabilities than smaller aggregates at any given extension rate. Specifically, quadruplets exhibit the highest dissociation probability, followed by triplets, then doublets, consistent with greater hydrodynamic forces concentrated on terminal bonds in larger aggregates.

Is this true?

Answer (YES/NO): YES